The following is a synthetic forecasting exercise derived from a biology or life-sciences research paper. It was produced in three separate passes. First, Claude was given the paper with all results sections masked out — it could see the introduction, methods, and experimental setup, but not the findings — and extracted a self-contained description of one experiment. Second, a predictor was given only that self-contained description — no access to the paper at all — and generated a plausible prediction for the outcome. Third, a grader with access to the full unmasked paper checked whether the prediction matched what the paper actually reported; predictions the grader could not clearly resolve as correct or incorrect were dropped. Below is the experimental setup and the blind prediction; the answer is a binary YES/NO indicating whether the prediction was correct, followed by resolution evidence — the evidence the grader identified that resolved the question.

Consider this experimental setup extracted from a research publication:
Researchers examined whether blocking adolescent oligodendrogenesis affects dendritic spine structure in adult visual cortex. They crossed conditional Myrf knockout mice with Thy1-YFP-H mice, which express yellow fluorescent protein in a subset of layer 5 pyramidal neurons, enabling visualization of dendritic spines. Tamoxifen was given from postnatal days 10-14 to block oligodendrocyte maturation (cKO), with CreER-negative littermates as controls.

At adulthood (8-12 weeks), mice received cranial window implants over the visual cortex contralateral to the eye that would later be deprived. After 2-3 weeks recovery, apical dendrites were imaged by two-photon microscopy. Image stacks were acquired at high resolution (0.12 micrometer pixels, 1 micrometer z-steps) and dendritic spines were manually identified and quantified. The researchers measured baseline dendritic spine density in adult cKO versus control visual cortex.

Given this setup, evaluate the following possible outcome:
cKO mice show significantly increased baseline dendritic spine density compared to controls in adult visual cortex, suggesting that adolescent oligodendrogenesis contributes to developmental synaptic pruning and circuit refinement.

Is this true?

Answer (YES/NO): NO